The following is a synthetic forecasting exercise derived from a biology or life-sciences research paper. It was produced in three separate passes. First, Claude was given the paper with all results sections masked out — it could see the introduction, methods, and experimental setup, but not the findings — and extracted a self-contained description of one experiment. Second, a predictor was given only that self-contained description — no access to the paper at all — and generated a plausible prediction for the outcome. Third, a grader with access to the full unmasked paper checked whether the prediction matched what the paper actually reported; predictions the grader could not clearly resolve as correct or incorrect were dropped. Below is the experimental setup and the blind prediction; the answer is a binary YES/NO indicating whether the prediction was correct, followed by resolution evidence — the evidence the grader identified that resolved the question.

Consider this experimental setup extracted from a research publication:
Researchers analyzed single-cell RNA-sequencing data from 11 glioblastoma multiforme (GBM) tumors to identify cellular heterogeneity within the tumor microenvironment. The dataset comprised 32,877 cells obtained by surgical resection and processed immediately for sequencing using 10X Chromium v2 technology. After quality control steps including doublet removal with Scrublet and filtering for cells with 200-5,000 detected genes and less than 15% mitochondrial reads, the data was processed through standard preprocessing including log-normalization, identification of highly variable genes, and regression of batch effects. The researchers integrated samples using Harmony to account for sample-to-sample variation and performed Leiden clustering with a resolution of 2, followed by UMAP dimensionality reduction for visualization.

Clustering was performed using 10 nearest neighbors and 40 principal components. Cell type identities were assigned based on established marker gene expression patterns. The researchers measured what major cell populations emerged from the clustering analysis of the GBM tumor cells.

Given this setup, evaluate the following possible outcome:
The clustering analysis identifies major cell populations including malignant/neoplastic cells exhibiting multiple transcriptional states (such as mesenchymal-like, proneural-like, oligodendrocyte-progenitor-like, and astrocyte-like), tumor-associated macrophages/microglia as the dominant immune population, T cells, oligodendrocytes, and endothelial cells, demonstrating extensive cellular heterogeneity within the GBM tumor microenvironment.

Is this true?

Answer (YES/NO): NO